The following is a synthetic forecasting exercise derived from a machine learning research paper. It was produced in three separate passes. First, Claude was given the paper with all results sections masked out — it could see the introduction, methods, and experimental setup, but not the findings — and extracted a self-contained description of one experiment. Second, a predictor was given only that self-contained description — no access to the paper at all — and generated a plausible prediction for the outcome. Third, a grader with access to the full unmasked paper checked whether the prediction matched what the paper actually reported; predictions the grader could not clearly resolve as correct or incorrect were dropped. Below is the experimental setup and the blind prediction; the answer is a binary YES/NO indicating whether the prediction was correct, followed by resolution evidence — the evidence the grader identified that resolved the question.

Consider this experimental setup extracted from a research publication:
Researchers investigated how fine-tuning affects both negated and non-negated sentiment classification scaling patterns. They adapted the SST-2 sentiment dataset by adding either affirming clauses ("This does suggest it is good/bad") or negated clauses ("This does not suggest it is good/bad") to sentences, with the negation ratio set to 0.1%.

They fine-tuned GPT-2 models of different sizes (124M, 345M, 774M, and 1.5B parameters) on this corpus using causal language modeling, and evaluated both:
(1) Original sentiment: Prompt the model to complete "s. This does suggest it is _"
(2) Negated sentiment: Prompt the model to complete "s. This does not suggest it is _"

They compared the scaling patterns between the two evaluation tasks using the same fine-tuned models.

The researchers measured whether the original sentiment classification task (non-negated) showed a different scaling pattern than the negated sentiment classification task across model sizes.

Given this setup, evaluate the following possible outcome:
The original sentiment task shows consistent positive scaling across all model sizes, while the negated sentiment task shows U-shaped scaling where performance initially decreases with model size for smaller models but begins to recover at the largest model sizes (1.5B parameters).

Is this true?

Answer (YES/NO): YES